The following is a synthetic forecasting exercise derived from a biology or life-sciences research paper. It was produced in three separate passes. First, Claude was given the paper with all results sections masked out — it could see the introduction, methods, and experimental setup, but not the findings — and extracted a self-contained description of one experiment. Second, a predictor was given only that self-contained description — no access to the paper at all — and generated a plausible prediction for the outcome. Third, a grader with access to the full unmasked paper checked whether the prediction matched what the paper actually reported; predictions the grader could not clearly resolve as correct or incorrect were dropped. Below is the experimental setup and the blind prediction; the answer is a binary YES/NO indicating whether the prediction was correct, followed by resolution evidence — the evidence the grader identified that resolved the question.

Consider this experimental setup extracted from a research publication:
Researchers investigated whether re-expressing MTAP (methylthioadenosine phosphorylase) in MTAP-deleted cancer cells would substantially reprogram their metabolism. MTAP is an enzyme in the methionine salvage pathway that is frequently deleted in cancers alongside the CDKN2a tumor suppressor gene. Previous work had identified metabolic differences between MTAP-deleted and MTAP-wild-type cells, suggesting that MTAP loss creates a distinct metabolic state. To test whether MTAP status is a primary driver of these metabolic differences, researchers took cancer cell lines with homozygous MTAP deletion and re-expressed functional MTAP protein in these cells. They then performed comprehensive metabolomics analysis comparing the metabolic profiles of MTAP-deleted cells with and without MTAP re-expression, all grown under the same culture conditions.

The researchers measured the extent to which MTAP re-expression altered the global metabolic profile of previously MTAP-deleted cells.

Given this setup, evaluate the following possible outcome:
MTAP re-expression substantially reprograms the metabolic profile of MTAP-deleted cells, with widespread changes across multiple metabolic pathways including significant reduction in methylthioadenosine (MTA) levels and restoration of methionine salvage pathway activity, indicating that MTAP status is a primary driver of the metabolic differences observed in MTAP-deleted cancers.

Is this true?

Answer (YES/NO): NO